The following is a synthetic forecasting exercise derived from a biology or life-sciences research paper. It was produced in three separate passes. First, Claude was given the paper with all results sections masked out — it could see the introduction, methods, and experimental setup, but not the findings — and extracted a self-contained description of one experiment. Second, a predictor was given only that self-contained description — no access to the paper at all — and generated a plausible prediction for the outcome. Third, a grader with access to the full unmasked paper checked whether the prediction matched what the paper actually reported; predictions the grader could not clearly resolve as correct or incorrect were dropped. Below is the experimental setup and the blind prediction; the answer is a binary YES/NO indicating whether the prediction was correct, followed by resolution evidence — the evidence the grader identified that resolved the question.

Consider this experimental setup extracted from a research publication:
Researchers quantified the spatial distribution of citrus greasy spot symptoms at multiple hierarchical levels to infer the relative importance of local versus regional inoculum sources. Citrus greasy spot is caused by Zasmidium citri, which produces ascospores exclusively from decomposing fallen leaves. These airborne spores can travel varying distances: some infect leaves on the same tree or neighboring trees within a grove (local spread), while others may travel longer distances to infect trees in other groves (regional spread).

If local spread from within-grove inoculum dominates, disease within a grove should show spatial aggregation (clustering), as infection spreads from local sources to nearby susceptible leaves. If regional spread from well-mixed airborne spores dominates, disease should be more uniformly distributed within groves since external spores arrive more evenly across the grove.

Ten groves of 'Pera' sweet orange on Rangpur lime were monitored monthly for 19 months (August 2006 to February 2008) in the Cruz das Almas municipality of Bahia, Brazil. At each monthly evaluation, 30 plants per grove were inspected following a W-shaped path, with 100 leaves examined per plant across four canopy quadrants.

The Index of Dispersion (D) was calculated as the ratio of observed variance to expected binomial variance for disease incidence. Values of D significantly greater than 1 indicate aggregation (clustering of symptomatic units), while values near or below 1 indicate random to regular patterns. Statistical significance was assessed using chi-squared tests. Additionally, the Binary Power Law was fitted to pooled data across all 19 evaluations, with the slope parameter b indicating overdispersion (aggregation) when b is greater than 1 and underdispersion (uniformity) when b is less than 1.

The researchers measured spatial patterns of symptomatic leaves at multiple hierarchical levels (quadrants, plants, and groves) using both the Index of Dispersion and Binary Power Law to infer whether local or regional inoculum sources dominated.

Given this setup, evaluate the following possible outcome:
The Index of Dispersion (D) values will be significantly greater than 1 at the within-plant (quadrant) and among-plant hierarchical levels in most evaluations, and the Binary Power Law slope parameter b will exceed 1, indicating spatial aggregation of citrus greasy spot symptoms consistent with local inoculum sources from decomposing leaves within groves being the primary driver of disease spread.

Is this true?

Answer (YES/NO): NO